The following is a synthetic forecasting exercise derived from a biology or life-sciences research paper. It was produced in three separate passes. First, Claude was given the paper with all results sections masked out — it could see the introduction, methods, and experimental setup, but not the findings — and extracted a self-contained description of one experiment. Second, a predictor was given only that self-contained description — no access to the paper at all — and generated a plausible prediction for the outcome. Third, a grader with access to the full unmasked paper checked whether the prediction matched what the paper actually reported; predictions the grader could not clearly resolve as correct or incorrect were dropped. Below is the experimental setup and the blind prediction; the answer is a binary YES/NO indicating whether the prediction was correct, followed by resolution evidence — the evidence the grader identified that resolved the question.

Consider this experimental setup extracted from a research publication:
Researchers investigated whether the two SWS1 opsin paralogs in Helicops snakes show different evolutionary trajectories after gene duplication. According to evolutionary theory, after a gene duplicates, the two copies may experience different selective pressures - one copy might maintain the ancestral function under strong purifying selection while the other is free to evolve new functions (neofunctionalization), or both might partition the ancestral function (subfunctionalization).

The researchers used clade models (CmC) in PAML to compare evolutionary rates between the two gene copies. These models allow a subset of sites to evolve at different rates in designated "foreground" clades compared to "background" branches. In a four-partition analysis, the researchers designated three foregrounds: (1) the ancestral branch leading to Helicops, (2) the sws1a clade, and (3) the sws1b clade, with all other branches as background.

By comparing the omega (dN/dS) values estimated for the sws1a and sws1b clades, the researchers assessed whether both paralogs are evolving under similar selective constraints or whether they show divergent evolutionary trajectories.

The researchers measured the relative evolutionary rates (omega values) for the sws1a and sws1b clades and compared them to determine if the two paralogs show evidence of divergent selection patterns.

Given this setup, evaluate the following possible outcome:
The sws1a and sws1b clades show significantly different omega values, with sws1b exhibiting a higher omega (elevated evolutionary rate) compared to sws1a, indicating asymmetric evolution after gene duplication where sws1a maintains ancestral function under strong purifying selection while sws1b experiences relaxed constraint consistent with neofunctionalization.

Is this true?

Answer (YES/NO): YES